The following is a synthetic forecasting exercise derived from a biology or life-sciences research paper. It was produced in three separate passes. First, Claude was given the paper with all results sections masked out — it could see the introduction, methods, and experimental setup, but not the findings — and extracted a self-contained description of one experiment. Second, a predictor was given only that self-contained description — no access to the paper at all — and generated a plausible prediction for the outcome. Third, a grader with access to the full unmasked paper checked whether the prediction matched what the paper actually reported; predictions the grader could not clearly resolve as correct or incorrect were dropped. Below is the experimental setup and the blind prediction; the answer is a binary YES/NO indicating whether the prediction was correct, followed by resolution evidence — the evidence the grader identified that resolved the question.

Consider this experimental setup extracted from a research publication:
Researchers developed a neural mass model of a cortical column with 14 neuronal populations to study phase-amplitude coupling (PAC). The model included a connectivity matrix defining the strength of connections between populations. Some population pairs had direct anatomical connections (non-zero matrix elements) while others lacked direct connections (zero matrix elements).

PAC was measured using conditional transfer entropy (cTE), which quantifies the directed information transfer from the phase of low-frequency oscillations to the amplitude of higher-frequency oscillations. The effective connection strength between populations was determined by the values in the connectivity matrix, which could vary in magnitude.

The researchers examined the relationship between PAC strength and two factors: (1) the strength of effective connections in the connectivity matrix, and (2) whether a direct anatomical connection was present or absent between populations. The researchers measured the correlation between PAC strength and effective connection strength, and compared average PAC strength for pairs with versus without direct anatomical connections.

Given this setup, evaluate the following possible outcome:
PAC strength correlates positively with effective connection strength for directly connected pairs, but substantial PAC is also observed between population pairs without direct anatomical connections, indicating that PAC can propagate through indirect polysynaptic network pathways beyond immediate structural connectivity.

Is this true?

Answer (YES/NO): YES